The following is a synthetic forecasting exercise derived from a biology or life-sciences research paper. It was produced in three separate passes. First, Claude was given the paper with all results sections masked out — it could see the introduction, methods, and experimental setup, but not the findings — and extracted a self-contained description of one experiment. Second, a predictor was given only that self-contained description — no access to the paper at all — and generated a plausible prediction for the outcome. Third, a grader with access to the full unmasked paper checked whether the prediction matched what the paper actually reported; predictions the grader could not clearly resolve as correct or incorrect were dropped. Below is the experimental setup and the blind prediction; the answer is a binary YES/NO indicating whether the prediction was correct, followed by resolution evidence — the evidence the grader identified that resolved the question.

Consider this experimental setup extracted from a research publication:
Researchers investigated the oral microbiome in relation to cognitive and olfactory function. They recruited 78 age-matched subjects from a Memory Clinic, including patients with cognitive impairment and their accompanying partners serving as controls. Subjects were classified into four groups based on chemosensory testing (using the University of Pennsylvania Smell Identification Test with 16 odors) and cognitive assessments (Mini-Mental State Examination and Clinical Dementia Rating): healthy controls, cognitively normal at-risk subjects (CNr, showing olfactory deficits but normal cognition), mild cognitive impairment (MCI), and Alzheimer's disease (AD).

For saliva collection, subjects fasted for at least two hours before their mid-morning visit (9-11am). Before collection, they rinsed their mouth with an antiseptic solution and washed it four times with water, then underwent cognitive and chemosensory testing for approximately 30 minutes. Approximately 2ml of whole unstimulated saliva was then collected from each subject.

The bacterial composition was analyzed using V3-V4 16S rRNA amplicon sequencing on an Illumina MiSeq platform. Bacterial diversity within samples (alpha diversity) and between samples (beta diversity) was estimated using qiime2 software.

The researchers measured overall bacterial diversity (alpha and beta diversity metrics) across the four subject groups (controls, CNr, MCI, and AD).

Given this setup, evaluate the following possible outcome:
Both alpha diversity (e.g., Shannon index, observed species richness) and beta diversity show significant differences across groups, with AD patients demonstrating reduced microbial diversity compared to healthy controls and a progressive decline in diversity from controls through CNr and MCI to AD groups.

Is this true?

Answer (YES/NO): NO